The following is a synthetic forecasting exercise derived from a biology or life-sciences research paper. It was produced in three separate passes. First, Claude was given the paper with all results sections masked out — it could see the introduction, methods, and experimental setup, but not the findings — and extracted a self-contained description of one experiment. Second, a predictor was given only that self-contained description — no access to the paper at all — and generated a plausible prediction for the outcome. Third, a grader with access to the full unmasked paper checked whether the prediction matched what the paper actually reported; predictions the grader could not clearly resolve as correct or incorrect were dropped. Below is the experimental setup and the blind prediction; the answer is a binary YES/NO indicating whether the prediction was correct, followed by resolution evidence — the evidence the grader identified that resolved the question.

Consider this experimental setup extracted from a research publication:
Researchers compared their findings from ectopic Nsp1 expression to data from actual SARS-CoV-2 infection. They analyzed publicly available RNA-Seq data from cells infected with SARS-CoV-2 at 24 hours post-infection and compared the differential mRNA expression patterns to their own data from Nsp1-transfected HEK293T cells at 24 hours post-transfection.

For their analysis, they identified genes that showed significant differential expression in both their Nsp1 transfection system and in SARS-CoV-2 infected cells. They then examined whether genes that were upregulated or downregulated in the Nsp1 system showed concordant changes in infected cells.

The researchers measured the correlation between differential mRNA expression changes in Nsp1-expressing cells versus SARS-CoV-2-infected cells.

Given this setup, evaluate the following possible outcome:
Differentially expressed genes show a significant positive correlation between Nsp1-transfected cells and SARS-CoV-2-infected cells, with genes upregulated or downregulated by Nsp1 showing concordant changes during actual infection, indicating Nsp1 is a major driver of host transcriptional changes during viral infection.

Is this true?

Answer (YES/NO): YES